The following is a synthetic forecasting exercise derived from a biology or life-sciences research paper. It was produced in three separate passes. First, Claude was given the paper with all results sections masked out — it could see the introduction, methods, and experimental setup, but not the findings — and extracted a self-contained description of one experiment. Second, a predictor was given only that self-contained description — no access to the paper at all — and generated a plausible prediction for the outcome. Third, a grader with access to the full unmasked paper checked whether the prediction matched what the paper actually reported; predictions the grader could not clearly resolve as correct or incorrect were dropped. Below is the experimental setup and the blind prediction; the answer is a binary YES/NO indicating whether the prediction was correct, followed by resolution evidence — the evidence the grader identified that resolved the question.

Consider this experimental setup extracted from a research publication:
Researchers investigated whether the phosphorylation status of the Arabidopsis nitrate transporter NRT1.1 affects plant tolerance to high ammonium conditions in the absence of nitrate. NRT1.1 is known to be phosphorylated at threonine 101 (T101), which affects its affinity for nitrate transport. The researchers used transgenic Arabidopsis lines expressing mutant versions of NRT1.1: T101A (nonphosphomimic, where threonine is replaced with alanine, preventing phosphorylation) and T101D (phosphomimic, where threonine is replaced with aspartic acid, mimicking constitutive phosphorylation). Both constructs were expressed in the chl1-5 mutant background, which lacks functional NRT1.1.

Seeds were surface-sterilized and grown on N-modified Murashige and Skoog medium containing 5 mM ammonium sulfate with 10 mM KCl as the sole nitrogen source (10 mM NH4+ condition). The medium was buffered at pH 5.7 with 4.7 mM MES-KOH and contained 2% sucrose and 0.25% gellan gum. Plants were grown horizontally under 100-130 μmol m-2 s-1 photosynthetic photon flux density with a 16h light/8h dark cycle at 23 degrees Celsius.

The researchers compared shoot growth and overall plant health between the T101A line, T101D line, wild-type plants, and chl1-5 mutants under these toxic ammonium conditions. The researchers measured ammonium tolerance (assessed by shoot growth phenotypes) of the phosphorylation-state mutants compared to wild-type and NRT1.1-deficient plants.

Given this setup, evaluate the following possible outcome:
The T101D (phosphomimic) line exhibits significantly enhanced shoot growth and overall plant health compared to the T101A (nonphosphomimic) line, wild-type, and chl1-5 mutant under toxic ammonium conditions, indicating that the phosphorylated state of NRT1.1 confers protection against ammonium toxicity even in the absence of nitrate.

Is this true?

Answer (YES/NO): NO